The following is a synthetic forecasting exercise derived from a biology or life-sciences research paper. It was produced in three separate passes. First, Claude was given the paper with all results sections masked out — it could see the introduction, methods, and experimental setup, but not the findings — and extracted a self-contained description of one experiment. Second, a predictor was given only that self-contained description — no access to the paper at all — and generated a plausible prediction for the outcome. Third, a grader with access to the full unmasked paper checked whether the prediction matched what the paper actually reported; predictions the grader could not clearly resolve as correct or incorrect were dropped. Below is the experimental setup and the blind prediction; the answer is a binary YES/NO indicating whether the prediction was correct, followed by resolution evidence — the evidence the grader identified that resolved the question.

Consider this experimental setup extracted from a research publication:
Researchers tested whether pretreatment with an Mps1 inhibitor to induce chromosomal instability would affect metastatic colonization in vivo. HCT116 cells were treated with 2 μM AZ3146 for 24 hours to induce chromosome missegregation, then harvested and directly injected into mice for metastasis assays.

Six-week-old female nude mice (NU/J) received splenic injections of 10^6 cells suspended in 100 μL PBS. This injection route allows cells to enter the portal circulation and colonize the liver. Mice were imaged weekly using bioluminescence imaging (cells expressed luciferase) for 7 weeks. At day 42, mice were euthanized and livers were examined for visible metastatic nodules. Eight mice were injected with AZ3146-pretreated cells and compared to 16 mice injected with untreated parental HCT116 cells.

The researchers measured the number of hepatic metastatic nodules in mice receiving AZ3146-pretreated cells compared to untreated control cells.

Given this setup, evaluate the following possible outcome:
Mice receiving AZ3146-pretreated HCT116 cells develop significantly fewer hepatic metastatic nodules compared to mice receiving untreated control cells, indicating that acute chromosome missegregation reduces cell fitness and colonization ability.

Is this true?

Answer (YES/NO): YES